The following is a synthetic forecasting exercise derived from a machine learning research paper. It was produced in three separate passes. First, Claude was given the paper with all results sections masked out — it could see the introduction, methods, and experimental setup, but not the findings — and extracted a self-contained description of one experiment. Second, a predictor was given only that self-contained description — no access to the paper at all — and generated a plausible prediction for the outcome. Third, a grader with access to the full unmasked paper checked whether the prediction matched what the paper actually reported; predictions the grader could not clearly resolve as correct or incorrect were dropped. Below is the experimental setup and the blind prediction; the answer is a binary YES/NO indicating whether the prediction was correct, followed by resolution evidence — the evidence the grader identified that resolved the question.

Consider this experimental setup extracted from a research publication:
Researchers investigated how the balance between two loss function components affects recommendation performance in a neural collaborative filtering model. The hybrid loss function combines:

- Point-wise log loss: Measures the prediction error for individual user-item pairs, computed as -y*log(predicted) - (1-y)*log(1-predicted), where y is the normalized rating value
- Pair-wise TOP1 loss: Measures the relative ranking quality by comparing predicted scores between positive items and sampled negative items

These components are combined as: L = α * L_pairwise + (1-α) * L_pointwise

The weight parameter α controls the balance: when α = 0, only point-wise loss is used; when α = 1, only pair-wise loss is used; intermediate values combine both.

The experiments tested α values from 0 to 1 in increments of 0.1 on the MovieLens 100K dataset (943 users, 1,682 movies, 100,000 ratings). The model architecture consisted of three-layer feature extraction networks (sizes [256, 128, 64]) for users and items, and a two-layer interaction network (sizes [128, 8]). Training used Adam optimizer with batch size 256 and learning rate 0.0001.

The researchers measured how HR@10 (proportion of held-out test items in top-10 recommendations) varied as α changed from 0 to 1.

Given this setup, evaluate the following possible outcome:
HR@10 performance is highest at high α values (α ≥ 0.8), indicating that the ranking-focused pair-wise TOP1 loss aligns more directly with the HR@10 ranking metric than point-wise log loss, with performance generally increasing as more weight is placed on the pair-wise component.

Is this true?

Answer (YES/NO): NO